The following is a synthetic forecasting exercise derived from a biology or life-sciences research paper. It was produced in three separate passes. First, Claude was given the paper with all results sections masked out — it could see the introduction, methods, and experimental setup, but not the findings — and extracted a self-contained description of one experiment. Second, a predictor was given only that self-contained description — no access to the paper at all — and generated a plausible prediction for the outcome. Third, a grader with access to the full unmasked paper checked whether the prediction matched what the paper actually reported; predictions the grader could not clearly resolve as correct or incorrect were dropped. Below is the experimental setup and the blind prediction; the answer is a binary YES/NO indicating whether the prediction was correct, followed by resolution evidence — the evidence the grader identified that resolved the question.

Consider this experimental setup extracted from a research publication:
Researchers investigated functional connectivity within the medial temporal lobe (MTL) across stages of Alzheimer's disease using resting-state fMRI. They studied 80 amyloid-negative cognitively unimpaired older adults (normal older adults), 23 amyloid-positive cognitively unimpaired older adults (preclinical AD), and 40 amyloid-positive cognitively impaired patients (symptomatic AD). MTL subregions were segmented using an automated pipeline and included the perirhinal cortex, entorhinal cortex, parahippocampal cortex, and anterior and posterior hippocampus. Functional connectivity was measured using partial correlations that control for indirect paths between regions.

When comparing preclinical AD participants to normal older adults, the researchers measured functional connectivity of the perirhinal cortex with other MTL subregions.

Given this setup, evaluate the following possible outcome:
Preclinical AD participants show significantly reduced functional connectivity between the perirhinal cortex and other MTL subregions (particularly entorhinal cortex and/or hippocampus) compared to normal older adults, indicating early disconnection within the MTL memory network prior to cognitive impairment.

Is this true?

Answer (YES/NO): NO